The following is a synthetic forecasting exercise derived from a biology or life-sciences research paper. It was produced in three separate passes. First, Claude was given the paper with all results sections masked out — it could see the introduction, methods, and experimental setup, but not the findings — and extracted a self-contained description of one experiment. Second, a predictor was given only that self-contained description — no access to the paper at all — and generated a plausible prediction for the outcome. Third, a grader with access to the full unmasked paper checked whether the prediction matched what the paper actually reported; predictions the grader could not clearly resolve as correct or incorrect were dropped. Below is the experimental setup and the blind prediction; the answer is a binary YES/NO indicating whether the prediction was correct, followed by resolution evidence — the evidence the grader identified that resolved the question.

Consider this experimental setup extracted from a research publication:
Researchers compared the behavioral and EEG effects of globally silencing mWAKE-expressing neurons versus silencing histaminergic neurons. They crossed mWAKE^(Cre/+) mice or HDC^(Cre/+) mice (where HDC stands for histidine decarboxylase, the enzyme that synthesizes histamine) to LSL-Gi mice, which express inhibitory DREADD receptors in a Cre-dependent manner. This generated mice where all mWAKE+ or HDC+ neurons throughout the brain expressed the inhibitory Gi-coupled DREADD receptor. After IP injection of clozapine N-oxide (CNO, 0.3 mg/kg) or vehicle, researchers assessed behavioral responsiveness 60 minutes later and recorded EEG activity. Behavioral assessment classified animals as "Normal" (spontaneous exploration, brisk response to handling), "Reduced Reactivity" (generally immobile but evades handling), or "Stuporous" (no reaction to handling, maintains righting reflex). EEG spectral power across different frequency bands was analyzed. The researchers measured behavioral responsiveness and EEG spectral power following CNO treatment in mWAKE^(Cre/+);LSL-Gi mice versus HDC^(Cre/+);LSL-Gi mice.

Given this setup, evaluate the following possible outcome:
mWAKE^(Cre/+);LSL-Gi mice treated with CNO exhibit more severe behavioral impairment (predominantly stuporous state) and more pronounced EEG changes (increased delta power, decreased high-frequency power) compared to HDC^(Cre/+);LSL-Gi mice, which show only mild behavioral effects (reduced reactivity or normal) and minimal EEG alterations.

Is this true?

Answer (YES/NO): YES